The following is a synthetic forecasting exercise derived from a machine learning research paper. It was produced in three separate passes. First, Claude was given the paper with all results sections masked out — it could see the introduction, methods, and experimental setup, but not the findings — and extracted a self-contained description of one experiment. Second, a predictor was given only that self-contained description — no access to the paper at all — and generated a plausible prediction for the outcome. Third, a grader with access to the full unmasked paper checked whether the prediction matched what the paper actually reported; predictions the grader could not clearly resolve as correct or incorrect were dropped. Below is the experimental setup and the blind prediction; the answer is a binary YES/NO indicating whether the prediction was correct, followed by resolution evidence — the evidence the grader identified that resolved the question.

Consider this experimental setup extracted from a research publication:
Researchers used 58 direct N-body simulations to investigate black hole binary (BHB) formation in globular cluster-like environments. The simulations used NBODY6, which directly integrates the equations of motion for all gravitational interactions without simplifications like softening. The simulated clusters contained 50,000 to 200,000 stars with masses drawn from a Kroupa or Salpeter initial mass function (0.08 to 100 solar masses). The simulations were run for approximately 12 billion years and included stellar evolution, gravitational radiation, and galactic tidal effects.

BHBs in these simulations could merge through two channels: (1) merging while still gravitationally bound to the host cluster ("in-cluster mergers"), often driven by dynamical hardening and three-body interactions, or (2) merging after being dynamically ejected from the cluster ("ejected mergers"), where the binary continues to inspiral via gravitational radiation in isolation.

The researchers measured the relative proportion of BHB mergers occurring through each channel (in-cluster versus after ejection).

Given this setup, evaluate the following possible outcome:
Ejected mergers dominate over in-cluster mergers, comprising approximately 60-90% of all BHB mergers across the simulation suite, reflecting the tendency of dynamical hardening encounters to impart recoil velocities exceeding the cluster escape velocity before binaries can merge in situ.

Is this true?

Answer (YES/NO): NO